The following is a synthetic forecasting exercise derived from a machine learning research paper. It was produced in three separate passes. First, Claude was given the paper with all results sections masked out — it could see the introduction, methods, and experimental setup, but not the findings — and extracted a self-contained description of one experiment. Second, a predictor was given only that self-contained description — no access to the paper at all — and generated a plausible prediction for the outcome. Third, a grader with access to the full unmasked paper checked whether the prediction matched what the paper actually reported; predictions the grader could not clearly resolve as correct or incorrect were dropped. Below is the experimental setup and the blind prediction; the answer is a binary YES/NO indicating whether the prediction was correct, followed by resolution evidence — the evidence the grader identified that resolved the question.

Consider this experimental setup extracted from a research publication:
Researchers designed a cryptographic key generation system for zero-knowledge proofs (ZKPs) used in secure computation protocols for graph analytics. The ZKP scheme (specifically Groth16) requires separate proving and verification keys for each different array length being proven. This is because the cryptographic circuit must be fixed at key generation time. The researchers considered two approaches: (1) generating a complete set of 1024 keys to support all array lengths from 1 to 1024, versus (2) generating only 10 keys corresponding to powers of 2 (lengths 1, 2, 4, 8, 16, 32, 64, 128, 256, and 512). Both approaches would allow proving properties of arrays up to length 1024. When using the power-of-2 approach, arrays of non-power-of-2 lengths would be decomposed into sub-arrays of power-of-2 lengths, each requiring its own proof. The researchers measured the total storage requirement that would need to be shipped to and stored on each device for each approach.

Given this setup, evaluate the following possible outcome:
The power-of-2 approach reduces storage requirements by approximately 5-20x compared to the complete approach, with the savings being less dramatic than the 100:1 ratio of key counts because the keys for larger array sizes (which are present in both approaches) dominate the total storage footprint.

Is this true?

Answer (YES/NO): NO